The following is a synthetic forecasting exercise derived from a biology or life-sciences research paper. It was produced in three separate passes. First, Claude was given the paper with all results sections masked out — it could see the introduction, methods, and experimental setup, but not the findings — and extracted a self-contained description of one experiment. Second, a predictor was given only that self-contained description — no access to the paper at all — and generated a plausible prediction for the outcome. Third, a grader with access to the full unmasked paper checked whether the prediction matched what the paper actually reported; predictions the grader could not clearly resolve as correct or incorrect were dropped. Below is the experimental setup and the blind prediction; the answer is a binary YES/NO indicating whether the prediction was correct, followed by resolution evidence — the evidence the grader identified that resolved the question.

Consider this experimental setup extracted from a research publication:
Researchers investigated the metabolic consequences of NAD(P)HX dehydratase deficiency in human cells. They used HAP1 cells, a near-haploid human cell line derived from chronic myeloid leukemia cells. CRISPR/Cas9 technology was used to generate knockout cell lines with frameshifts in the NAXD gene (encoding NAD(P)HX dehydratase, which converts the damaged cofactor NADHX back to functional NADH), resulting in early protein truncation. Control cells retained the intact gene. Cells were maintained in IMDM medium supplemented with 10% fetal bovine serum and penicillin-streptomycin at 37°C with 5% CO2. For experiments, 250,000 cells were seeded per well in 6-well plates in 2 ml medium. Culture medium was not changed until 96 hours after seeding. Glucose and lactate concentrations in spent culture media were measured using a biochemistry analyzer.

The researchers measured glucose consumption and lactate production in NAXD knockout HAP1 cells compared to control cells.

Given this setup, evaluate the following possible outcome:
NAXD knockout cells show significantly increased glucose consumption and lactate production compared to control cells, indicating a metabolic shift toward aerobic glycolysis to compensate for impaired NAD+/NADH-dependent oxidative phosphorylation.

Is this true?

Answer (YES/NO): YES